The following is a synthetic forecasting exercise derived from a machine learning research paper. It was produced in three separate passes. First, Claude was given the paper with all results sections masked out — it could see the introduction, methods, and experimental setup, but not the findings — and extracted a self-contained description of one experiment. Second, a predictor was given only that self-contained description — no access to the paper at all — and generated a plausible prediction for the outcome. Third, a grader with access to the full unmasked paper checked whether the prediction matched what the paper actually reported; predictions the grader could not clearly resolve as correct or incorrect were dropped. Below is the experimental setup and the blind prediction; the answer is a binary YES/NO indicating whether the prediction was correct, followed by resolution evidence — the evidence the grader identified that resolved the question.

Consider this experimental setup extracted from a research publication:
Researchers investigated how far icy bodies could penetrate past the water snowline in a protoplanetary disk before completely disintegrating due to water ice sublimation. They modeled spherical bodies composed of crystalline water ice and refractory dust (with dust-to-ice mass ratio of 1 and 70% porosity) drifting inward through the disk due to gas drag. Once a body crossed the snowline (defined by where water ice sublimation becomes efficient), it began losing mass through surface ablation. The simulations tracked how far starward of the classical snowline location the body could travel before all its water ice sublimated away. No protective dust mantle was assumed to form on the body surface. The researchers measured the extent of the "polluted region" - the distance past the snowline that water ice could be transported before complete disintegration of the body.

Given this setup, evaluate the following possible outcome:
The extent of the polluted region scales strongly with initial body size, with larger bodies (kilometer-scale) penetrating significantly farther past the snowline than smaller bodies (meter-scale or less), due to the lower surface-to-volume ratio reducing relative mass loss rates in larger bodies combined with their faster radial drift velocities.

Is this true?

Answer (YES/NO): NO